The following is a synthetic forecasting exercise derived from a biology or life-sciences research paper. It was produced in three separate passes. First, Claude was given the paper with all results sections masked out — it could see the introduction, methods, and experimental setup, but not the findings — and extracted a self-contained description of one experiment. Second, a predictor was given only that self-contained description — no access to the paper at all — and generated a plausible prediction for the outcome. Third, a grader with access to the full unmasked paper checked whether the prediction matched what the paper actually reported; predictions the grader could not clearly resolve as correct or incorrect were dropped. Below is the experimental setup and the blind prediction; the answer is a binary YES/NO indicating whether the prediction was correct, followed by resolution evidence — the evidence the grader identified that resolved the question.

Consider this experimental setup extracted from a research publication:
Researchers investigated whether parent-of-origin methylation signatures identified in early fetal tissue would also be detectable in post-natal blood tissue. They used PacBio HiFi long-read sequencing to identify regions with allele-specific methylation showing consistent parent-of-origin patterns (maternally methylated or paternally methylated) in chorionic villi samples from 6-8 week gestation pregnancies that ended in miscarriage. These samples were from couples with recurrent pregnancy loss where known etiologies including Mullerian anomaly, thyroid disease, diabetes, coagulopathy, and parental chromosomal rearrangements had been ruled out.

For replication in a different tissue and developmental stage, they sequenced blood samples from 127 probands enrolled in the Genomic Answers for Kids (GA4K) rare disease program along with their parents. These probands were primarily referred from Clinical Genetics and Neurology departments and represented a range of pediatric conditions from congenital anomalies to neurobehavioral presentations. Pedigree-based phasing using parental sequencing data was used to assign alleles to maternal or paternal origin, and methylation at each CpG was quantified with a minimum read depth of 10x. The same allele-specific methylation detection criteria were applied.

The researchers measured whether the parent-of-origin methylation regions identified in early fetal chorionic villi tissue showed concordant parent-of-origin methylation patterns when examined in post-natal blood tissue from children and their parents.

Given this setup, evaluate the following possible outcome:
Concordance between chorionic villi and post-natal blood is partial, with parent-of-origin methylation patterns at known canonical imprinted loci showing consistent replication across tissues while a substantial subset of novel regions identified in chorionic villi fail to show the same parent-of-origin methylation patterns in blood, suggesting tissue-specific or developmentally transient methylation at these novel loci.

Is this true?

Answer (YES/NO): YES